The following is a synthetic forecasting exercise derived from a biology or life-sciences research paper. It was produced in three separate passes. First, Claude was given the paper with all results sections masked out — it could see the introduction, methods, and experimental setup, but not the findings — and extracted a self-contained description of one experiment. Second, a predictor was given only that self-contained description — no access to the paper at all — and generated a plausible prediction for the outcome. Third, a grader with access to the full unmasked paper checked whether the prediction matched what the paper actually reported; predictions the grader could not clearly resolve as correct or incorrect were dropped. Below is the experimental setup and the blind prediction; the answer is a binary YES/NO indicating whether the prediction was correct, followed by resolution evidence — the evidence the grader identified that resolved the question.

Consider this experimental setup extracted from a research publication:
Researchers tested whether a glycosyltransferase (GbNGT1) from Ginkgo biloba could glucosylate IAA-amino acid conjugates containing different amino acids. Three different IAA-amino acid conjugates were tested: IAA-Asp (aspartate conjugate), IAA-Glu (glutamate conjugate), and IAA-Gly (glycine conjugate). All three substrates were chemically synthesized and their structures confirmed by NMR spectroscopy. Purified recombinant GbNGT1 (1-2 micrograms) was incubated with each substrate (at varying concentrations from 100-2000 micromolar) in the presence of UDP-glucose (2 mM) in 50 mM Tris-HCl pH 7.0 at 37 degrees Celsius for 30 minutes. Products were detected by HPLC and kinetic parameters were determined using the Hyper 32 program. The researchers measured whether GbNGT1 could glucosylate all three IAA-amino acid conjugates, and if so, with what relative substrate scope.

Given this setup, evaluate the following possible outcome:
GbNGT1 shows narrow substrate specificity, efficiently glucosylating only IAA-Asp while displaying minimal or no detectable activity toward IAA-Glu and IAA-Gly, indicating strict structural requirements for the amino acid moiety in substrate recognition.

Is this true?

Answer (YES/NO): NO